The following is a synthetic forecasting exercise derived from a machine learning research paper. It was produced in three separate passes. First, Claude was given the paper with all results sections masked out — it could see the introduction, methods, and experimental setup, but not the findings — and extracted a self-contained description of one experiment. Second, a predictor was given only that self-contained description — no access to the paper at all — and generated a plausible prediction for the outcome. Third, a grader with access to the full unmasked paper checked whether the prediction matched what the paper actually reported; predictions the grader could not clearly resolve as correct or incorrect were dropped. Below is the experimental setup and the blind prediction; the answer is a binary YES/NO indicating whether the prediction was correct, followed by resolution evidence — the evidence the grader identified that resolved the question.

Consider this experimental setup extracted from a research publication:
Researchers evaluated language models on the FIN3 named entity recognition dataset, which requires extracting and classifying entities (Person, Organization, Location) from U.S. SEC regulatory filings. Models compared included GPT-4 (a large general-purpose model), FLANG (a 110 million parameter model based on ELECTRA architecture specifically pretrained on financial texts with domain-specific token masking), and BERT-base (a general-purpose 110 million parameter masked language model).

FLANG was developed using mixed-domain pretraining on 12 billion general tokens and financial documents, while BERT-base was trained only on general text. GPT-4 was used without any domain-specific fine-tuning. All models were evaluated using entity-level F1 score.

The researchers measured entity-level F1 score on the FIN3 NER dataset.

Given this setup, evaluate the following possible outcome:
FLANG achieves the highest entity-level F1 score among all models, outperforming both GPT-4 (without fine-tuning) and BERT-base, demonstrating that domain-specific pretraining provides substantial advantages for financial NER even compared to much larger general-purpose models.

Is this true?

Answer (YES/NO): NO